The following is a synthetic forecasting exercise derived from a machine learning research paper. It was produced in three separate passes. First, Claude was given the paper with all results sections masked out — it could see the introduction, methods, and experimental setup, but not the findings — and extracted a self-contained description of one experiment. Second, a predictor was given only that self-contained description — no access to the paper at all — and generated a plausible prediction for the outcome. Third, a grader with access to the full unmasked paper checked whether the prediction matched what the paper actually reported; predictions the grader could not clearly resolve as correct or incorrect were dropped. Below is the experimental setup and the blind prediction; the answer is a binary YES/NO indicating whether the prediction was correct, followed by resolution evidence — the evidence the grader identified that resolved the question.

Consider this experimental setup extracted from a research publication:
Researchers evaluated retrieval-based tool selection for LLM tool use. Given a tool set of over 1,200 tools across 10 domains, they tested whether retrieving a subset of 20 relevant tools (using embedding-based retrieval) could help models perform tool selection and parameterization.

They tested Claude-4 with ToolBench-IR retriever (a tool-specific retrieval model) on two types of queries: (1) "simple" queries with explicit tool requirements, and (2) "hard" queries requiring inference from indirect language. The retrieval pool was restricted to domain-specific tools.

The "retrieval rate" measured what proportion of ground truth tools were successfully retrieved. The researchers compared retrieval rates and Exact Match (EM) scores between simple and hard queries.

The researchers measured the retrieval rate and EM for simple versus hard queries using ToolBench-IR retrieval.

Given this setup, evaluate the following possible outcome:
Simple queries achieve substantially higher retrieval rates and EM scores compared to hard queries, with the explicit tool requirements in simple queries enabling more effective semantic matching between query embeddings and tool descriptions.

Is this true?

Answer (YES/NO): YES